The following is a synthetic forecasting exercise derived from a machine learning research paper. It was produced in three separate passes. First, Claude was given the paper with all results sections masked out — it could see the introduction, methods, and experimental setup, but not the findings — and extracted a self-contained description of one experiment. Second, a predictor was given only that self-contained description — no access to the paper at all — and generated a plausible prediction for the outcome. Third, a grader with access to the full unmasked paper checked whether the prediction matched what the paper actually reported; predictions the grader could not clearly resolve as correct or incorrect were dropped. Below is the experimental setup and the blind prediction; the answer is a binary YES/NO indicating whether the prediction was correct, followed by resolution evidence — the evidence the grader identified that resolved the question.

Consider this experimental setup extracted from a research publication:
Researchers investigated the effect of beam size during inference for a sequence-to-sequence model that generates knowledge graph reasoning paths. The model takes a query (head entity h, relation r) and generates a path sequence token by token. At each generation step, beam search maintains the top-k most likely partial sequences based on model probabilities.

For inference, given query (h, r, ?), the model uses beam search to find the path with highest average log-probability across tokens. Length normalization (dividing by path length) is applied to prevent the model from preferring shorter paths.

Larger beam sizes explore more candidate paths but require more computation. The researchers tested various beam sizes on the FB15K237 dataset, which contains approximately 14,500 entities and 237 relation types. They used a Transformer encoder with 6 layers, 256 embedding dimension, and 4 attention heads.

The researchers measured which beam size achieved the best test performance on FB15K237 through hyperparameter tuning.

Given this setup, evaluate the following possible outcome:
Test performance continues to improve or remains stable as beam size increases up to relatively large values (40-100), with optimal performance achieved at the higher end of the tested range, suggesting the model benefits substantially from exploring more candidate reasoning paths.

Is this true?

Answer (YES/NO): NO